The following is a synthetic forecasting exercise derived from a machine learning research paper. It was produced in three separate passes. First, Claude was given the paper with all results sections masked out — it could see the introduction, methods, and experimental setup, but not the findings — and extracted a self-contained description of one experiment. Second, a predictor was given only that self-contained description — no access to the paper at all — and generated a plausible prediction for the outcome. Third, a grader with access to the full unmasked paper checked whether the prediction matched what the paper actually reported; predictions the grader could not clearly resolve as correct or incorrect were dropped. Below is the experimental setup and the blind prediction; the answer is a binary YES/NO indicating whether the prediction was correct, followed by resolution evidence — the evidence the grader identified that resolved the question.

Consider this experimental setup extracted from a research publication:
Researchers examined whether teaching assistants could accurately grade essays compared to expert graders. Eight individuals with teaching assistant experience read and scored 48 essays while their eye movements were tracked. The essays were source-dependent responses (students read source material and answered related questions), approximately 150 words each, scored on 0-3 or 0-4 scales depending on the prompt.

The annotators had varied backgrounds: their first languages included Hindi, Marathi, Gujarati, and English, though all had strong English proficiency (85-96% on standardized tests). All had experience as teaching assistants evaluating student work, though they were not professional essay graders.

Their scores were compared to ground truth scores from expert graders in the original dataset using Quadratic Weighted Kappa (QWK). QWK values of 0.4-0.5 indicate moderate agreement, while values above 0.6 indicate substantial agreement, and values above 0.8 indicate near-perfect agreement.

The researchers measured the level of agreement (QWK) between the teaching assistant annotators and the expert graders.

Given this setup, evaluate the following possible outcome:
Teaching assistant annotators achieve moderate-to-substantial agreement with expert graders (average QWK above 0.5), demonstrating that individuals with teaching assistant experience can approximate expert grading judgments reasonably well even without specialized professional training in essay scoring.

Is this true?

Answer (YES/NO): YES